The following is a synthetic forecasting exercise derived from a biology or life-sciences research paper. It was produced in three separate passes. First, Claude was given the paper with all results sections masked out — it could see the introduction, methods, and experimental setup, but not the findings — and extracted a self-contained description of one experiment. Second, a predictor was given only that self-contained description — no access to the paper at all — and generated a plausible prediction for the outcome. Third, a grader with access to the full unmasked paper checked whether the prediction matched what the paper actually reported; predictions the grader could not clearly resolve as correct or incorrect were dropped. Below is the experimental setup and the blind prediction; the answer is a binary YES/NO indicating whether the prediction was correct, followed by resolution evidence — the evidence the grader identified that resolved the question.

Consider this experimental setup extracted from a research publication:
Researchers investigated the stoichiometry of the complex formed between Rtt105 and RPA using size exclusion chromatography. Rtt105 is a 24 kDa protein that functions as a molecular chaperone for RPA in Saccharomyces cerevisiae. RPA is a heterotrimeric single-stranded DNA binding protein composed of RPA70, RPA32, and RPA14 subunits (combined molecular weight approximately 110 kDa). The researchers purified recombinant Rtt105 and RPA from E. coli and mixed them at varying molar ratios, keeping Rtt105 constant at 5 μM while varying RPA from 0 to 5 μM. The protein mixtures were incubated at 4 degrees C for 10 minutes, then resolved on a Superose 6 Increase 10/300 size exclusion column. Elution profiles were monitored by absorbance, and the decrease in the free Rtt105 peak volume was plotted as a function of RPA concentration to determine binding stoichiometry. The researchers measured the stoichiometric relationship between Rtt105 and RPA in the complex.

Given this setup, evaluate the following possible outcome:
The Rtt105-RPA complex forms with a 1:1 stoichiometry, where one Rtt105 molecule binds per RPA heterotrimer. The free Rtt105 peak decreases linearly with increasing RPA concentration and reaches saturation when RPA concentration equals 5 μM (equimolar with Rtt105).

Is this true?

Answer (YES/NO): YES